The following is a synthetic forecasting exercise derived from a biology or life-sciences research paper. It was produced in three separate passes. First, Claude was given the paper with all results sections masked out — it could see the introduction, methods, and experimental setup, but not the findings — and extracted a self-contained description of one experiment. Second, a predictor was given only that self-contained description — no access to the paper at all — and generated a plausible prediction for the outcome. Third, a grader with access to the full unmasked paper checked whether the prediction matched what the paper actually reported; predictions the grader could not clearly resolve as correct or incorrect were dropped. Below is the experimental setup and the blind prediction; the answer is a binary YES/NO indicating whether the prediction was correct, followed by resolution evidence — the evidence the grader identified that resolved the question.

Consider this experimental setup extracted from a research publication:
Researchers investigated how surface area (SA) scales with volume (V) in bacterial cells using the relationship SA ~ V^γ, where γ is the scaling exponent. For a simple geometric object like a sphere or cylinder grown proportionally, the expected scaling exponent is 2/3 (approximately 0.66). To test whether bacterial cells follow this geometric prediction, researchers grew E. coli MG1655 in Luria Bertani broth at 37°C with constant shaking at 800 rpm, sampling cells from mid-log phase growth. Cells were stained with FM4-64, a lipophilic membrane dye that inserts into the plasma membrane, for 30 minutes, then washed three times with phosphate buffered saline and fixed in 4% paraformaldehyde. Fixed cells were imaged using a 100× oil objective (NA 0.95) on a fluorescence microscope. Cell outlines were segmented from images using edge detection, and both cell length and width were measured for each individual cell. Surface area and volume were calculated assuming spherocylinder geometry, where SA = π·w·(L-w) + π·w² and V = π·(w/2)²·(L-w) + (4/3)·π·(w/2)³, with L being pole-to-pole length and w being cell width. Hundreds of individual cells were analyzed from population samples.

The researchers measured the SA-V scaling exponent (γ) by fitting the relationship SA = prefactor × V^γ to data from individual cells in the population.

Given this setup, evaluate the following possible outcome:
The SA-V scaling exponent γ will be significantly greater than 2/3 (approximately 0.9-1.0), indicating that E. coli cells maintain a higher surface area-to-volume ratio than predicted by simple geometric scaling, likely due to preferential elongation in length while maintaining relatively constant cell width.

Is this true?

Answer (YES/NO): NO